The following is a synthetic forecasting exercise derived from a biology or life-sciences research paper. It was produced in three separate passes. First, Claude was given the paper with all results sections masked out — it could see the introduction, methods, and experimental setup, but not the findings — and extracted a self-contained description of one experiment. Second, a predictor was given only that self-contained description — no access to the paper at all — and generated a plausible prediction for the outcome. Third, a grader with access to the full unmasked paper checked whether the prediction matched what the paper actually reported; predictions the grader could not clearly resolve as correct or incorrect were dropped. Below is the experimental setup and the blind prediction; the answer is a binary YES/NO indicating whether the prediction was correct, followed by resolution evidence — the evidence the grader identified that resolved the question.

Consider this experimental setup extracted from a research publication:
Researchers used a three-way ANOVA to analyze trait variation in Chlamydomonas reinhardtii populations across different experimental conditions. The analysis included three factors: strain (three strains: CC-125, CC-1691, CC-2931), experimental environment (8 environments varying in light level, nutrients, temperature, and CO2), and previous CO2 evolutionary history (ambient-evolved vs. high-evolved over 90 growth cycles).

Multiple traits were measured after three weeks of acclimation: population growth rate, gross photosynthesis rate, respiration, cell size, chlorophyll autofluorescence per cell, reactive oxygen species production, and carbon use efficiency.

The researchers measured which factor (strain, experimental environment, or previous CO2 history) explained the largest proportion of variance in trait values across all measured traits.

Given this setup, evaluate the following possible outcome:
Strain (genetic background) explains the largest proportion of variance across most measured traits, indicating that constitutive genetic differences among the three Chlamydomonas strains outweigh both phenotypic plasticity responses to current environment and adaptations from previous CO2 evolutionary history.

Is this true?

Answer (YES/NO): NO